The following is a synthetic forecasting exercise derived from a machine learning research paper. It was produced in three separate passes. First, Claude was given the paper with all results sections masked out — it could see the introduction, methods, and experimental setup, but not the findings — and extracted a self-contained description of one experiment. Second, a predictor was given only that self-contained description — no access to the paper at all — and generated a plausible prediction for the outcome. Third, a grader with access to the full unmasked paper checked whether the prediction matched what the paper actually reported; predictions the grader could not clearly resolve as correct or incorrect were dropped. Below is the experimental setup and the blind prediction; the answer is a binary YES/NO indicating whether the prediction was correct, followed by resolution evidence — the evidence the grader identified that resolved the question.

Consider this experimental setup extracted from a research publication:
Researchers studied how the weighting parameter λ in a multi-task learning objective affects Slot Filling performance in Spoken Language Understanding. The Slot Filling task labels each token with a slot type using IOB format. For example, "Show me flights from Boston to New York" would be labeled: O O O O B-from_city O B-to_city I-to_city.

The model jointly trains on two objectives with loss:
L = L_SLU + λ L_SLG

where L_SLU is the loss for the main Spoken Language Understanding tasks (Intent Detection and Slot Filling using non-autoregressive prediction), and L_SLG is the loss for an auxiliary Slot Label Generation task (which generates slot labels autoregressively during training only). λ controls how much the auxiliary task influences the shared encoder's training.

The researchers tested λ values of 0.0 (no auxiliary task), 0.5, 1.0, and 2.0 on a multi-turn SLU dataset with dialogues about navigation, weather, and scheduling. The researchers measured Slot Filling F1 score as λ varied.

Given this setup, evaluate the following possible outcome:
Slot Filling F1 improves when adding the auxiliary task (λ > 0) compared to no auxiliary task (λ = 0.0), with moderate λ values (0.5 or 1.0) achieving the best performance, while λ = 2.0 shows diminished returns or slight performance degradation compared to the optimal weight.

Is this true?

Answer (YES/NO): NO